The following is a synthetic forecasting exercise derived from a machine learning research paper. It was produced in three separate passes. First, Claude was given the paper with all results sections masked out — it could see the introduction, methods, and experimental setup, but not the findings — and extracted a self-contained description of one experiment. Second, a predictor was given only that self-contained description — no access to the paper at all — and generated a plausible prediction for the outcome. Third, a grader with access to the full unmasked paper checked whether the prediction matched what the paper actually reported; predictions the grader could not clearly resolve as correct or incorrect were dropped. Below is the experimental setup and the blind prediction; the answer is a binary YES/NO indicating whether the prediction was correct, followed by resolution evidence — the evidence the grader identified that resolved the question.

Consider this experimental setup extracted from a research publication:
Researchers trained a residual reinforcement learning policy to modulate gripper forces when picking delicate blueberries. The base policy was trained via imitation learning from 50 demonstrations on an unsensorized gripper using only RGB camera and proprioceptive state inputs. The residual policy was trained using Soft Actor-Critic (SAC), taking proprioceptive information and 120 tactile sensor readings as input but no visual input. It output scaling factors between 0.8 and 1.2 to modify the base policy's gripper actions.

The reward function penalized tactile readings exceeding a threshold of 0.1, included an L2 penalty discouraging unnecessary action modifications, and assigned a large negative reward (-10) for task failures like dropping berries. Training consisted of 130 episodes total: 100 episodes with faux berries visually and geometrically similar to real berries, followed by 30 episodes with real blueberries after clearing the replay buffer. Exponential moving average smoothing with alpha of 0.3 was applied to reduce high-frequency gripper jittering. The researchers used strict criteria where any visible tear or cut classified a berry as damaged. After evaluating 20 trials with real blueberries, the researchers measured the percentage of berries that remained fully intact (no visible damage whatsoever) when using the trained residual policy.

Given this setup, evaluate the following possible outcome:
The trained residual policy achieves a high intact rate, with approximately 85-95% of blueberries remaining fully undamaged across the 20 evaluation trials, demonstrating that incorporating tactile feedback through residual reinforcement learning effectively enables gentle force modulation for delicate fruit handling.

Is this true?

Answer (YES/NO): NO